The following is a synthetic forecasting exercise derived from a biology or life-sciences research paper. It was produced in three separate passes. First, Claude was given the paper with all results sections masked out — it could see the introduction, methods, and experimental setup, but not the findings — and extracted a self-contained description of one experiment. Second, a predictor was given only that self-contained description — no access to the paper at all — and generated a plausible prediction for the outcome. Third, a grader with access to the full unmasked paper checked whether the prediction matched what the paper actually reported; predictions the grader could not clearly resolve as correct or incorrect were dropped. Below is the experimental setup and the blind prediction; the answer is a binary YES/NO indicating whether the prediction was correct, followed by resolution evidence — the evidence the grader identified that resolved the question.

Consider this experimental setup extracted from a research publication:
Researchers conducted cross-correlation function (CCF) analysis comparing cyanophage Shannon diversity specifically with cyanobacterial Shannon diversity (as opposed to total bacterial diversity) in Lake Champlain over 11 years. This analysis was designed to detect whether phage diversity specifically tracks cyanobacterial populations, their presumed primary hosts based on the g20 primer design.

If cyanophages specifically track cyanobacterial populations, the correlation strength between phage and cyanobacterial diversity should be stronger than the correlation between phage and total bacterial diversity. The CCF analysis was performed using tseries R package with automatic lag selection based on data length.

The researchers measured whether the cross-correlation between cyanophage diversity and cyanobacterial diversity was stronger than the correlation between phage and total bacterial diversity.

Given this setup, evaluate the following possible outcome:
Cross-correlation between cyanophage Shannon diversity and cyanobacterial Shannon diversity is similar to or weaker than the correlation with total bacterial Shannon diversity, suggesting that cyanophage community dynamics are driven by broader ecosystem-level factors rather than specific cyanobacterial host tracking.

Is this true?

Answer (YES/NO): NO